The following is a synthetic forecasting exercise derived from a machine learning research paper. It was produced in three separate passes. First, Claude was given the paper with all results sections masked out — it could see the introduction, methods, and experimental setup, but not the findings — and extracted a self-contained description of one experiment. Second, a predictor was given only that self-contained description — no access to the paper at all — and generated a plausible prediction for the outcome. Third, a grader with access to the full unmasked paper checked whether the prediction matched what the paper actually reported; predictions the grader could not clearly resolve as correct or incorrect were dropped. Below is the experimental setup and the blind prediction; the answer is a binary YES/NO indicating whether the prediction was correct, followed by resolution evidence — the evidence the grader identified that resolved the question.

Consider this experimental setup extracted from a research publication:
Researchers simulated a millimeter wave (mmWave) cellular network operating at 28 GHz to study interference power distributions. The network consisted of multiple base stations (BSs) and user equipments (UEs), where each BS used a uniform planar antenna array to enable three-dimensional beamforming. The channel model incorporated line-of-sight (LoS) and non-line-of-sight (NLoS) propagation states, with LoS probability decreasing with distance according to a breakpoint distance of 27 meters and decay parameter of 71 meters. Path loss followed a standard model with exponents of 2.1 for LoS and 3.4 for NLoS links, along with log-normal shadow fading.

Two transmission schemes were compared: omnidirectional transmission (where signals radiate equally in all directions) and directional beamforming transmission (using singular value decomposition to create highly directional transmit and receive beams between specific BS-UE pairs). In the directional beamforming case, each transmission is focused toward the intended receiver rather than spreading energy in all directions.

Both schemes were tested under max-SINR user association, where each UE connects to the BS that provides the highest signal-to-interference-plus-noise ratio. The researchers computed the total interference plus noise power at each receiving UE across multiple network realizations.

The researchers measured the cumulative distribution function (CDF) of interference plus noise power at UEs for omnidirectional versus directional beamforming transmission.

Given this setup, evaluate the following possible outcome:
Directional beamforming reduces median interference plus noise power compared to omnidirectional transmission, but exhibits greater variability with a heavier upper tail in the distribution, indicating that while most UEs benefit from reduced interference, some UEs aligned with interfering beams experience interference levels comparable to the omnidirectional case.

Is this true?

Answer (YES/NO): NO